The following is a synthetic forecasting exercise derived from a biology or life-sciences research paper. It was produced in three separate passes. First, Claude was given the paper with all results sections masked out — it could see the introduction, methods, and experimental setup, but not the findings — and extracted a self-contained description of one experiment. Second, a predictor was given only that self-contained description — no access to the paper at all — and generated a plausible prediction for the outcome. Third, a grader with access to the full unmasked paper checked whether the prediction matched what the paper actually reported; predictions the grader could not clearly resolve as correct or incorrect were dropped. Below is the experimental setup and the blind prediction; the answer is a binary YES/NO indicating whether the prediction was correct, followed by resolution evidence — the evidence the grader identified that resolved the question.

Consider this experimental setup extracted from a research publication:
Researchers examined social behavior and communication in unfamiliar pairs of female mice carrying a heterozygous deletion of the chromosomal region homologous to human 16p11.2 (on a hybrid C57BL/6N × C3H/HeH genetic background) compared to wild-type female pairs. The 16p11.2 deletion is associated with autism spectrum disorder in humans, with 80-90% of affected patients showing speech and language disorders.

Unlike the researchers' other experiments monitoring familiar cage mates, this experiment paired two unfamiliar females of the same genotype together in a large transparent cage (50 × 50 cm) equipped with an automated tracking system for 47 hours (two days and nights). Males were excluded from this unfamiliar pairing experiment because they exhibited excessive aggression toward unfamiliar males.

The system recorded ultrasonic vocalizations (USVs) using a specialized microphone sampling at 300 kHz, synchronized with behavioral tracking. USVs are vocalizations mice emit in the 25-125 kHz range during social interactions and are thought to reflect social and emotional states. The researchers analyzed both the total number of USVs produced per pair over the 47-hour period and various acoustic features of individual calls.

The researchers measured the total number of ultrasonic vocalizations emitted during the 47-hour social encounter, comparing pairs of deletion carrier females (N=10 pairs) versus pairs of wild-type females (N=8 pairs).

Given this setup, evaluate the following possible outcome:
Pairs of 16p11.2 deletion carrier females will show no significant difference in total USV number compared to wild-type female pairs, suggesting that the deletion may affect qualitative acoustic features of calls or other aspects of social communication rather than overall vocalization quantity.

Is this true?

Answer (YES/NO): YES